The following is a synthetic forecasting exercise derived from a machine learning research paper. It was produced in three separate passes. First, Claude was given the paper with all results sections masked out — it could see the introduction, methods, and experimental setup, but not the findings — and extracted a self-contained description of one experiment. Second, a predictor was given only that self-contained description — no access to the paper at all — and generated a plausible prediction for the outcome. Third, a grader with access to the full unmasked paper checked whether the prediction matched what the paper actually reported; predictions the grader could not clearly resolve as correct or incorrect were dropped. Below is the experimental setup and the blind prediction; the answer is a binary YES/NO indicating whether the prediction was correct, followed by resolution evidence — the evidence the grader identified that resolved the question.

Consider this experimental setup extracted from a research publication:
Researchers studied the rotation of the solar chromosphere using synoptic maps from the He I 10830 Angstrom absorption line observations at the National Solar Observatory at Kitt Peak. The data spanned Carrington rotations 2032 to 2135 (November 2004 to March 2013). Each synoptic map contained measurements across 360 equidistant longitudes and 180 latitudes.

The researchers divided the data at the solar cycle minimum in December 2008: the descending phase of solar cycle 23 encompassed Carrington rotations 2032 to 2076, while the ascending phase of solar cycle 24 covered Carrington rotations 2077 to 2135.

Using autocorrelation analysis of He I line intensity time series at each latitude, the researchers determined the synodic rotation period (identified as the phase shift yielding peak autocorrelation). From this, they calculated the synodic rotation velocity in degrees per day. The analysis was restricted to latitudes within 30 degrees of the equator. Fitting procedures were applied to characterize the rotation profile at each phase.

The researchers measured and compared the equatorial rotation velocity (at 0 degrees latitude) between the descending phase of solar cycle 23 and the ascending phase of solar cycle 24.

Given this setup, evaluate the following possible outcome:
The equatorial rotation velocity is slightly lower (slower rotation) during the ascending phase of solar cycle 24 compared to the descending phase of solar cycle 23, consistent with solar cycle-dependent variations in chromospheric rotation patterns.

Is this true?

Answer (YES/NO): YES